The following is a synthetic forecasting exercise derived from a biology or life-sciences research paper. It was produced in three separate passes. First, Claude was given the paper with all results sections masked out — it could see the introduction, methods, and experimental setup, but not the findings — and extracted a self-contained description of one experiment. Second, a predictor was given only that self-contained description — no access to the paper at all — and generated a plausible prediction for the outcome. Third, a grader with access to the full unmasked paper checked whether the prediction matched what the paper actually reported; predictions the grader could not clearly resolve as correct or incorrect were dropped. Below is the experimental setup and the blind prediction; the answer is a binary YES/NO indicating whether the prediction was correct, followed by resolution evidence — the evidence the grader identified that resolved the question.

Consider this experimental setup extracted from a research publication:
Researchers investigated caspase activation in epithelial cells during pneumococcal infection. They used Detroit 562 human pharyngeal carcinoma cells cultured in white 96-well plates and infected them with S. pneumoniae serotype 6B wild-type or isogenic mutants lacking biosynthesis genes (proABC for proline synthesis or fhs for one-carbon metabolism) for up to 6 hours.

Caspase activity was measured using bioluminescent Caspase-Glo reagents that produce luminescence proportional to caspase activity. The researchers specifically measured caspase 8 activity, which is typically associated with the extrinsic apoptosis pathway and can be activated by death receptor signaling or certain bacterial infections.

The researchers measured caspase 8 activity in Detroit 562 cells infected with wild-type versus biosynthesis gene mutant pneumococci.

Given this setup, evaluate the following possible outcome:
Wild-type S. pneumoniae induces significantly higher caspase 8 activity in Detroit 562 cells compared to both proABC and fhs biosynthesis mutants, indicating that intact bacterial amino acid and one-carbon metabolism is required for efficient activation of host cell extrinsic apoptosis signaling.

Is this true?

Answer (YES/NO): NO